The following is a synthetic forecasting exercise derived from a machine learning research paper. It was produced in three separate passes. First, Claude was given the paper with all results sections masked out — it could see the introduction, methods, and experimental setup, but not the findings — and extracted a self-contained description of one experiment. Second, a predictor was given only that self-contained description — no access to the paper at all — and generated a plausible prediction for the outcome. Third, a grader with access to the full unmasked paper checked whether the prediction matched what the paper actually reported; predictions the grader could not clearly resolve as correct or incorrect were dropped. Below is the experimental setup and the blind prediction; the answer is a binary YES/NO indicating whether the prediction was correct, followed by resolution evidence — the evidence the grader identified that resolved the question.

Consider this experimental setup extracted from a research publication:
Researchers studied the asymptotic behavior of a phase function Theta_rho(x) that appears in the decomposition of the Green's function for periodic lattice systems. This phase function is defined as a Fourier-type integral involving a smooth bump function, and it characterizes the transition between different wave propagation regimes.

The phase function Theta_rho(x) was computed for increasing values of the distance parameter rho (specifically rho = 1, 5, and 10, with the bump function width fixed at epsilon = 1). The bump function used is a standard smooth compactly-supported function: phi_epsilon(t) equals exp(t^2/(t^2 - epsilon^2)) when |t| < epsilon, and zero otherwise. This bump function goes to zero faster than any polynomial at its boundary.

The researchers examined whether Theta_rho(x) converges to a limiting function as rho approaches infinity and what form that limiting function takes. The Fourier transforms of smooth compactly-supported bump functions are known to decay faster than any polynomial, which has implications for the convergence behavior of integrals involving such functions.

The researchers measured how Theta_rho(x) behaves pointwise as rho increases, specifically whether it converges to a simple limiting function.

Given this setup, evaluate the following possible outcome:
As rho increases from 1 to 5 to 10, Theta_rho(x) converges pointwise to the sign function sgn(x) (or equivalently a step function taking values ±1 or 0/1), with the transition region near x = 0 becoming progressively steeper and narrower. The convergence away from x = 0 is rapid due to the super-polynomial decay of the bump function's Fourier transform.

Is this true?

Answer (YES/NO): YES